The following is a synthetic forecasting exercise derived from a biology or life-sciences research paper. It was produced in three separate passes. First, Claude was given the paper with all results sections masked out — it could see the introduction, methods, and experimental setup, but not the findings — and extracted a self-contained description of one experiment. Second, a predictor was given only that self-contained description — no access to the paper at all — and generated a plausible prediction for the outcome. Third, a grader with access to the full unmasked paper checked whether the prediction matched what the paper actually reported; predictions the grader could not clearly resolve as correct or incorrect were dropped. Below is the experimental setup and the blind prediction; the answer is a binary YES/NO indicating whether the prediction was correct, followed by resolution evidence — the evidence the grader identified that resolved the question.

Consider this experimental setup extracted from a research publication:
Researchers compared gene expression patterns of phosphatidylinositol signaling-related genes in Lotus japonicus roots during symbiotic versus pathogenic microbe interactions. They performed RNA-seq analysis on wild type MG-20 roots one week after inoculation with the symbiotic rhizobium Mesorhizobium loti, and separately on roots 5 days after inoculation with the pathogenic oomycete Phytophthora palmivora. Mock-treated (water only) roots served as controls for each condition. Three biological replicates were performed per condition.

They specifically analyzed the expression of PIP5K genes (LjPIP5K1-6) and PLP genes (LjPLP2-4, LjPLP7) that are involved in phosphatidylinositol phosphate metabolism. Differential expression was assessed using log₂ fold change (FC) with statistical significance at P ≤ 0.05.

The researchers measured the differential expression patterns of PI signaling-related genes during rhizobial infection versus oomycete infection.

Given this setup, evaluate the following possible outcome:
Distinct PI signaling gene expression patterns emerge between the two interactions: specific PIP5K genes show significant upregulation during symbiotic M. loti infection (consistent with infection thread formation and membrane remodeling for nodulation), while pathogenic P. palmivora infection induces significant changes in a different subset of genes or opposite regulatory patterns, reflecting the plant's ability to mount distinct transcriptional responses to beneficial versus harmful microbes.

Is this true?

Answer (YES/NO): YES